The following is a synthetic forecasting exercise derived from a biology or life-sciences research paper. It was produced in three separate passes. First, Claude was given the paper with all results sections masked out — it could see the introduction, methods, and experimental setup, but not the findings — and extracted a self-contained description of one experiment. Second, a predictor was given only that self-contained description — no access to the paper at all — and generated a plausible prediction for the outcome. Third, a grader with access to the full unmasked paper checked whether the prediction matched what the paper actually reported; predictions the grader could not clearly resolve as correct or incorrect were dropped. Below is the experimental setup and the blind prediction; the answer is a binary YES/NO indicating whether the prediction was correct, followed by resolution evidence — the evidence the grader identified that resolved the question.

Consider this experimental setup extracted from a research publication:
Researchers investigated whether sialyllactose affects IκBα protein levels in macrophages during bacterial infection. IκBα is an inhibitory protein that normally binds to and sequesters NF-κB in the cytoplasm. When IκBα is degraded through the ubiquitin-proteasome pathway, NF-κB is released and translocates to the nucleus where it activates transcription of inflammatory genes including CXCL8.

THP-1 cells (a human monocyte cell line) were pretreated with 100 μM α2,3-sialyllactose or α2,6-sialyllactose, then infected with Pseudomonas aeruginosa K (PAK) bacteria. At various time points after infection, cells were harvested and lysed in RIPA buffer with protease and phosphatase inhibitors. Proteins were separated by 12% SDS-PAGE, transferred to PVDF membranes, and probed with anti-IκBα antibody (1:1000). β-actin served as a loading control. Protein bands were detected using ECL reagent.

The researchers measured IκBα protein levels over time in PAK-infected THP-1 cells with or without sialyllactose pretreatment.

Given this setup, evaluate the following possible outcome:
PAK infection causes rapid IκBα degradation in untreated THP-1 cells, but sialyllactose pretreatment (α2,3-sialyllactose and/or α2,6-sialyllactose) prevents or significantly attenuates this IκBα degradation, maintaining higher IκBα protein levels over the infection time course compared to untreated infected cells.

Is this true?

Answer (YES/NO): NO